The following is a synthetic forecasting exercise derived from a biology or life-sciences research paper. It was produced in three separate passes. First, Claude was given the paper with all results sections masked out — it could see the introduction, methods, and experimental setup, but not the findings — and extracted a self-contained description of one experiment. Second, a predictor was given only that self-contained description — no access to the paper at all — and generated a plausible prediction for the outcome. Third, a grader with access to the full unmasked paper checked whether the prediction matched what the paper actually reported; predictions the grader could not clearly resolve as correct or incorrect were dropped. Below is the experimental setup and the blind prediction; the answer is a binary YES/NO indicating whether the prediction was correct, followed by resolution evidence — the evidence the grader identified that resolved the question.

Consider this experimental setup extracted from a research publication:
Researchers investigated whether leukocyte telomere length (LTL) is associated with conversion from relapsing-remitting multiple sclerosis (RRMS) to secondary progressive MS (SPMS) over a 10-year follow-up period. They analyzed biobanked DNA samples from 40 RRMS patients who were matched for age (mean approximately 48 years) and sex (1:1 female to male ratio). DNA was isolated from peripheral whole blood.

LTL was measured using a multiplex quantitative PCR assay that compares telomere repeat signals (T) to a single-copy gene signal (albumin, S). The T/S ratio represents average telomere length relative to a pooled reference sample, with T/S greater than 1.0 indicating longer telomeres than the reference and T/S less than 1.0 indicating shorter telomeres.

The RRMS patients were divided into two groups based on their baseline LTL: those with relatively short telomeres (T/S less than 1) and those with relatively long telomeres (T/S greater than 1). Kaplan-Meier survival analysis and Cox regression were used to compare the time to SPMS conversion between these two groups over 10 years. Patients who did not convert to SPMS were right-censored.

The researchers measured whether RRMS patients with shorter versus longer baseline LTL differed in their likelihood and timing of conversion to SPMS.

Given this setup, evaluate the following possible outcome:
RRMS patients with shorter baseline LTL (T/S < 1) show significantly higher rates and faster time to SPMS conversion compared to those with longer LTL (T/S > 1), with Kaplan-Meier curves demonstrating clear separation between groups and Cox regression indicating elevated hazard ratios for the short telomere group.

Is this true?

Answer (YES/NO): YES